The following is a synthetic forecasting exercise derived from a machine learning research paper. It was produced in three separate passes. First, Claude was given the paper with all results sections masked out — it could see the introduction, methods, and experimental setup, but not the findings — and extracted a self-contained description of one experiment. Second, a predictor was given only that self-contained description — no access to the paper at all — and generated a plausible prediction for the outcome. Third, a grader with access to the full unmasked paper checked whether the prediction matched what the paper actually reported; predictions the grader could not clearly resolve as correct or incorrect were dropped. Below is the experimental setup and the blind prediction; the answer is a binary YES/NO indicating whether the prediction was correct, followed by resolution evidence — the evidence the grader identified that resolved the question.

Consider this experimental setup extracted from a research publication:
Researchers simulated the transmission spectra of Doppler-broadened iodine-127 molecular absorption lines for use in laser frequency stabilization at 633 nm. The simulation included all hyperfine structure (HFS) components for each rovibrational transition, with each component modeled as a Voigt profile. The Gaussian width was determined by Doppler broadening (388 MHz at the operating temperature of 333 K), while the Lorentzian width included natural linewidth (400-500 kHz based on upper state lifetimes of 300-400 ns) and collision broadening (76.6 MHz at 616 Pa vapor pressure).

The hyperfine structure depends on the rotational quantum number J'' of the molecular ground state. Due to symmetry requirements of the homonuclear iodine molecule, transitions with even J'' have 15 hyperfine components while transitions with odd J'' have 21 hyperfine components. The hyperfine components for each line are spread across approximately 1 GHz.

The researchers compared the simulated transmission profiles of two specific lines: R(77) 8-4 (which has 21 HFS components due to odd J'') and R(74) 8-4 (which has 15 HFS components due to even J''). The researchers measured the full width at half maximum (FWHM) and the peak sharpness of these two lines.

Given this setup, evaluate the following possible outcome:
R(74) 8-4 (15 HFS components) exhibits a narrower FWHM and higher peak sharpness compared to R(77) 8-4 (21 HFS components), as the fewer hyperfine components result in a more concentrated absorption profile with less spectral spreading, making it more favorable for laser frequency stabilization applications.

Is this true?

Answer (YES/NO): YES